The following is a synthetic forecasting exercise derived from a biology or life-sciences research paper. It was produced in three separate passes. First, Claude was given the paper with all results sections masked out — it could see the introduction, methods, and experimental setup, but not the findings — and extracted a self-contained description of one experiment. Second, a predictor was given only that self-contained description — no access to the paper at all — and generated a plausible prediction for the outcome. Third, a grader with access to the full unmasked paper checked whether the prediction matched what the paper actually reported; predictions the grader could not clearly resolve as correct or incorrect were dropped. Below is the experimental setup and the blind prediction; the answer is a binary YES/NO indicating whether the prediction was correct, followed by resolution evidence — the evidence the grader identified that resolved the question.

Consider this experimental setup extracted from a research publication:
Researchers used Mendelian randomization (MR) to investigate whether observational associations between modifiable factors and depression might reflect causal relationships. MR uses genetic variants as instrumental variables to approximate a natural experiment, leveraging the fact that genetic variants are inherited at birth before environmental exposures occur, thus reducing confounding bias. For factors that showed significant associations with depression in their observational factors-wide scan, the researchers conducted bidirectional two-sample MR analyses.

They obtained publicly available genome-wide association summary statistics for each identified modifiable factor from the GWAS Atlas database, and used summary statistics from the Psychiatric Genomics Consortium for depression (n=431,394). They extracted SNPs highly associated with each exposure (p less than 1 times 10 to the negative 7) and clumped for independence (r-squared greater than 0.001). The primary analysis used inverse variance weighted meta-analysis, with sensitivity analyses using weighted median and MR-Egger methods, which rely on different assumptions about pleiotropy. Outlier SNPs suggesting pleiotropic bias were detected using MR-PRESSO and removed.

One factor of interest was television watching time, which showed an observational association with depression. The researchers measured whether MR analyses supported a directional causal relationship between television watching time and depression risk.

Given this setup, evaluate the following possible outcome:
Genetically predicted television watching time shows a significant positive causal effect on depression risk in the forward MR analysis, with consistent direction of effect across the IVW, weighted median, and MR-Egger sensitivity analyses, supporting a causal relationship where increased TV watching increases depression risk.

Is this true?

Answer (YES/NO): YES